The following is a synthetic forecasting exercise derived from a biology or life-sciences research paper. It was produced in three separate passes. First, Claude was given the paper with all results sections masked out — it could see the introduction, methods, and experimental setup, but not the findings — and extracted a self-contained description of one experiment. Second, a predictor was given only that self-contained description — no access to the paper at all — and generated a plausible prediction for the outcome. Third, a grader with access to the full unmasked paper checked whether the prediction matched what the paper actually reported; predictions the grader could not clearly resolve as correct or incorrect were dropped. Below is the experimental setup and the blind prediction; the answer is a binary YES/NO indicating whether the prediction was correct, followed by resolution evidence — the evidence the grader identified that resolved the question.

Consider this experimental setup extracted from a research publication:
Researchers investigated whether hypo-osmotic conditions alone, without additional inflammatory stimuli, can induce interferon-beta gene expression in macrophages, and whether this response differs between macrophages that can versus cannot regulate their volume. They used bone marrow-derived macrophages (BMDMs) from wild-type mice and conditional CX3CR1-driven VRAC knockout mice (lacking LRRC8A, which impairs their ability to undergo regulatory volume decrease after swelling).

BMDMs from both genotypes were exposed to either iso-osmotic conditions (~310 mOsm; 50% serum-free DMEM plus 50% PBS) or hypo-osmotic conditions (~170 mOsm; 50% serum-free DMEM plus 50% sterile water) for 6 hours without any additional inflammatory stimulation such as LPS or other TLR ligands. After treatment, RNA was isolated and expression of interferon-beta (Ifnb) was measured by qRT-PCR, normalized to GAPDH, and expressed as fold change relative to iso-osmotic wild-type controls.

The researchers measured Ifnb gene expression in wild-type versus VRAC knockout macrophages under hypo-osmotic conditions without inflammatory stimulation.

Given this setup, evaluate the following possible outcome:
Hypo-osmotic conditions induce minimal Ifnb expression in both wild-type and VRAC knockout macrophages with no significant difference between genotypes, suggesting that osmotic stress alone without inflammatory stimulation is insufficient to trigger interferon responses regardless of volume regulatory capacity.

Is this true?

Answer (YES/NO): NO